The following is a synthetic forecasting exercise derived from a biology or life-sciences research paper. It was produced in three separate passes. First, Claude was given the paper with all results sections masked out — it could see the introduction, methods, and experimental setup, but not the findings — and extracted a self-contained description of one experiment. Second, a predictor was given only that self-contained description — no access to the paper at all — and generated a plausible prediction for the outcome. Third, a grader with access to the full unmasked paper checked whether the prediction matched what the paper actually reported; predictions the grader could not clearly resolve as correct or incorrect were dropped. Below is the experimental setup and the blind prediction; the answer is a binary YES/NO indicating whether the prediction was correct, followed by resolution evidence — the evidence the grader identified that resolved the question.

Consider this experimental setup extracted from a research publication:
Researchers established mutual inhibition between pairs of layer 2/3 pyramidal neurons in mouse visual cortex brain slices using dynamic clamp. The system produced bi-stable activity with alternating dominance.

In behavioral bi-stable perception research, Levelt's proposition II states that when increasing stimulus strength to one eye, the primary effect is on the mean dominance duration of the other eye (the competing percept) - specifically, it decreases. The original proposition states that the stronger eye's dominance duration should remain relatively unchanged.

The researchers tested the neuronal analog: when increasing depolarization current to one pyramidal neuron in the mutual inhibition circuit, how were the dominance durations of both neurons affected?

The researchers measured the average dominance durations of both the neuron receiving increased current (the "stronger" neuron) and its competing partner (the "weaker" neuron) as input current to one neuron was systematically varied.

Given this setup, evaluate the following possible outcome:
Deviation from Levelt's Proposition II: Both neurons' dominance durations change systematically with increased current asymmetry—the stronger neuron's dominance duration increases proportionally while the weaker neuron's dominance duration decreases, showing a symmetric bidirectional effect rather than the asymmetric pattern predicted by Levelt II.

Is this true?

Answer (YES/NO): NO